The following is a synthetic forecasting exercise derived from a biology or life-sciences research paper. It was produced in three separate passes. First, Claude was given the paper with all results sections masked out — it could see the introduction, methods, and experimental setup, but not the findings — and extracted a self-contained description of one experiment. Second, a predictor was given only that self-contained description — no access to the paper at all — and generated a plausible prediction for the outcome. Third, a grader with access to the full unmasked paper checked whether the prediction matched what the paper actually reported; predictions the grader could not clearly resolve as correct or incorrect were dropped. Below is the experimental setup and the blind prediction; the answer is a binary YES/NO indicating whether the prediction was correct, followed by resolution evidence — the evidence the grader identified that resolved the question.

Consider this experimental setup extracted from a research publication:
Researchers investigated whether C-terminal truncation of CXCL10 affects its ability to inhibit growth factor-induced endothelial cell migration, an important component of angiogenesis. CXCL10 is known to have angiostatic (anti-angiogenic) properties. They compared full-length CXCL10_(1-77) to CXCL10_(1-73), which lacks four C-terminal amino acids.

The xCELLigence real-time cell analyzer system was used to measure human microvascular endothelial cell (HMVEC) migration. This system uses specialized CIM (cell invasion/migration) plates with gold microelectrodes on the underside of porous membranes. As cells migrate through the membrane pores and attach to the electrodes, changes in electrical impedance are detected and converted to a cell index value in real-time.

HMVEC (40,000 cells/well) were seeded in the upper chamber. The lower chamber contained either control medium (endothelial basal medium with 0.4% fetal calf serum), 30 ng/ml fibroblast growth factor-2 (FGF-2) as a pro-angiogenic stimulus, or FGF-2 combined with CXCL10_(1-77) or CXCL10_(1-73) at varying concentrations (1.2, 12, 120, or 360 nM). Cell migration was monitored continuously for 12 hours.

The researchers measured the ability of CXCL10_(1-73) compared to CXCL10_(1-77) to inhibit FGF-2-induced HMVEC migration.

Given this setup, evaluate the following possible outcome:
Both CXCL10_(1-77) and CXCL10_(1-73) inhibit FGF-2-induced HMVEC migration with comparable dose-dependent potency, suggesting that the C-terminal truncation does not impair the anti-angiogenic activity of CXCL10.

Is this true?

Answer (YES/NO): YES